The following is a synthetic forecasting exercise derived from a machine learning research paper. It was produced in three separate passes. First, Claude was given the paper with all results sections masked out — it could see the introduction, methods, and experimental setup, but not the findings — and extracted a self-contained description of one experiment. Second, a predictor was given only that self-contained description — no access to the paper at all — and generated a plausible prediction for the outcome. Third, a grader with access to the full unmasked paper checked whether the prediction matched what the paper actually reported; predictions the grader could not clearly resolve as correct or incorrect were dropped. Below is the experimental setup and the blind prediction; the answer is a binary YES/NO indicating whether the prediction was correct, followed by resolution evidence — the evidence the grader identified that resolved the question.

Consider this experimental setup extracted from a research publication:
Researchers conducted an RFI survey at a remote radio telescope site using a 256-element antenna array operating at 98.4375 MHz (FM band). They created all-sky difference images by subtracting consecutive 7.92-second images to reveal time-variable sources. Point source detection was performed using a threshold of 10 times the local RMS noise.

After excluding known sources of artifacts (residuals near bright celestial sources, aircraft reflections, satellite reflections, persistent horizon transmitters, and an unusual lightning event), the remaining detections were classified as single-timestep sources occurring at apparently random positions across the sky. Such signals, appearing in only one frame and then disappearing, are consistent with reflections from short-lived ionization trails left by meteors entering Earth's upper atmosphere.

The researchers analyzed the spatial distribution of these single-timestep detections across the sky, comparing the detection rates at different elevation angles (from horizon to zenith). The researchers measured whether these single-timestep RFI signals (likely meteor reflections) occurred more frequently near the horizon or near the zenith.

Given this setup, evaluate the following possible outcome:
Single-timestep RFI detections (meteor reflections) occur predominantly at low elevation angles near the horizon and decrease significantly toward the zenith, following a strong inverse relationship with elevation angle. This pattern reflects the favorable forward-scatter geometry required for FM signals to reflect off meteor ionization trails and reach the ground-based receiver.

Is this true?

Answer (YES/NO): YES